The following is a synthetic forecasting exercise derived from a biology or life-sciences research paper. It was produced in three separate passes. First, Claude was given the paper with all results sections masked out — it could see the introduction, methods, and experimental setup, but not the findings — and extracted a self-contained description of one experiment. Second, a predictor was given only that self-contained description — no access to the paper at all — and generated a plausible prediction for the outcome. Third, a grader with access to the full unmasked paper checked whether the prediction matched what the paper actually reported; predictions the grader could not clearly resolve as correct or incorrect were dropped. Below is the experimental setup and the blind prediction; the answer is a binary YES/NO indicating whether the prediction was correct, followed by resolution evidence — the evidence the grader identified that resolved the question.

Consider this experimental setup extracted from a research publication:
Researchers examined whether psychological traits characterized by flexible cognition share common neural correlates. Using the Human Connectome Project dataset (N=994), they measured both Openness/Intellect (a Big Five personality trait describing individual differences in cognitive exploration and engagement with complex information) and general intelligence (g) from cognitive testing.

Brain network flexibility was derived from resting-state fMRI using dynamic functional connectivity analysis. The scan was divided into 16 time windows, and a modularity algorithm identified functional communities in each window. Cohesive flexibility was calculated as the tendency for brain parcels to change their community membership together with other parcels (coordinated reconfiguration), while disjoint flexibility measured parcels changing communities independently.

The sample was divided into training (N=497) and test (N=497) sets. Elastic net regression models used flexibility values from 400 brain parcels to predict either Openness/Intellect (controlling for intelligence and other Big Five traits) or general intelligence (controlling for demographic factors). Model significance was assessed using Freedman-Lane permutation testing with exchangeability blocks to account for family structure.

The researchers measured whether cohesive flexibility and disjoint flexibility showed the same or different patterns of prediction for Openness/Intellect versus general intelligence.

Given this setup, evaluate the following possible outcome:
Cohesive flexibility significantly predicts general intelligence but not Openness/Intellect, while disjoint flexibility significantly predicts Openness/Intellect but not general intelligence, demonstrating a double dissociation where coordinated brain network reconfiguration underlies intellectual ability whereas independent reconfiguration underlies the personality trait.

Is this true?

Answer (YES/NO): NO